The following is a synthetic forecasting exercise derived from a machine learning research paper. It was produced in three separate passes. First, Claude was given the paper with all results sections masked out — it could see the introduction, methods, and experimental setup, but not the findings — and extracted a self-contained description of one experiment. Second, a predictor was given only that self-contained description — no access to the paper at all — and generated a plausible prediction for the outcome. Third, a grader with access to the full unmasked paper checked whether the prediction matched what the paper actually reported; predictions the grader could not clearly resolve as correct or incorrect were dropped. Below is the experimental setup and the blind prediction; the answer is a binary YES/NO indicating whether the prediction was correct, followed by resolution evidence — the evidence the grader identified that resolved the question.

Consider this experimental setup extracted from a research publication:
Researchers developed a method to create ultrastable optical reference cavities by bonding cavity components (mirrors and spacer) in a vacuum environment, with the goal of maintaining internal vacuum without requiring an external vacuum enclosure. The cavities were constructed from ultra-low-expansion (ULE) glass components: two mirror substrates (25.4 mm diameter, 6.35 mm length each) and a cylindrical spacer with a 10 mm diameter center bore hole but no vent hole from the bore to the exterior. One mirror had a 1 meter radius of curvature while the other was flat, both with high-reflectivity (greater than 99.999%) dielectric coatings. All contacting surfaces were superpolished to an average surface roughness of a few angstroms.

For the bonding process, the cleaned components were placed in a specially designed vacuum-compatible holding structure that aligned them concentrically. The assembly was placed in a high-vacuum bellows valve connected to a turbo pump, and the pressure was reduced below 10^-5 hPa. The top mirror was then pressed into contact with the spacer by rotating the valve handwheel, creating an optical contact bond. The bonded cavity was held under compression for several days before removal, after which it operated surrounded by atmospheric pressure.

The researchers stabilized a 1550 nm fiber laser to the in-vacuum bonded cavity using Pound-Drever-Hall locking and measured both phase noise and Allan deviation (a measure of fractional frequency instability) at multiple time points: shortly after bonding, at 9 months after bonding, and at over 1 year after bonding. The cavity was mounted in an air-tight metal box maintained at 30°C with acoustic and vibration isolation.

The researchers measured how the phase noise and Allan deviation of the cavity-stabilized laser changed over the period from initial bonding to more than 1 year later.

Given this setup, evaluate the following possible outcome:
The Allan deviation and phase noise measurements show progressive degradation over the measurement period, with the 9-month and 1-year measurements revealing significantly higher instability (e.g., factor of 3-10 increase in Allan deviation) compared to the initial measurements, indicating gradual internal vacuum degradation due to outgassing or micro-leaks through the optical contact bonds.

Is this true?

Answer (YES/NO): NO